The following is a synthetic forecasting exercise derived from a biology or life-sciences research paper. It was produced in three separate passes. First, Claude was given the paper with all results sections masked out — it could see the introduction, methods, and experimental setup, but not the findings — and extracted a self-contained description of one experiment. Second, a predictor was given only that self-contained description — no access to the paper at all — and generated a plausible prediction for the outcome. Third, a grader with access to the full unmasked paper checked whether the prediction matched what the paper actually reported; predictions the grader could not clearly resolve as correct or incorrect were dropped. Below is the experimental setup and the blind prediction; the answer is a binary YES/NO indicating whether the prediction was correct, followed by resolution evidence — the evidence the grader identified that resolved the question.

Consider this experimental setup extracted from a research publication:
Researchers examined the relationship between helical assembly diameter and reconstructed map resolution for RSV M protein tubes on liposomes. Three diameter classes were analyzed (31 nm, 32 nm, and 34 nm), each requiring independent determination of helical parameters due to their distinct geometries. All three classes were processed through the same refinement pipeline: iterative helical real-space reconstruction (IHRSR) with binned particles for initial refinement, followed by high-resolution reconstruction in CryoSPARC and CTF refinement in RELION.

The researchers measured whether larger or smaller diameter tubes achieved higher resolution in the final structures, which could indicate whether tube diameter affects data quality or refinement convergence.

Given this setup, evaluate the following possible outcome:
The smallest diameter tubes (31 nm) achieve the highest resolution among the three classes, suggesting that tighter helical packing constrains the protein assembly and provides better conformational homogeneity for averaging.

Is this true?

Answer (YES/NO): NO